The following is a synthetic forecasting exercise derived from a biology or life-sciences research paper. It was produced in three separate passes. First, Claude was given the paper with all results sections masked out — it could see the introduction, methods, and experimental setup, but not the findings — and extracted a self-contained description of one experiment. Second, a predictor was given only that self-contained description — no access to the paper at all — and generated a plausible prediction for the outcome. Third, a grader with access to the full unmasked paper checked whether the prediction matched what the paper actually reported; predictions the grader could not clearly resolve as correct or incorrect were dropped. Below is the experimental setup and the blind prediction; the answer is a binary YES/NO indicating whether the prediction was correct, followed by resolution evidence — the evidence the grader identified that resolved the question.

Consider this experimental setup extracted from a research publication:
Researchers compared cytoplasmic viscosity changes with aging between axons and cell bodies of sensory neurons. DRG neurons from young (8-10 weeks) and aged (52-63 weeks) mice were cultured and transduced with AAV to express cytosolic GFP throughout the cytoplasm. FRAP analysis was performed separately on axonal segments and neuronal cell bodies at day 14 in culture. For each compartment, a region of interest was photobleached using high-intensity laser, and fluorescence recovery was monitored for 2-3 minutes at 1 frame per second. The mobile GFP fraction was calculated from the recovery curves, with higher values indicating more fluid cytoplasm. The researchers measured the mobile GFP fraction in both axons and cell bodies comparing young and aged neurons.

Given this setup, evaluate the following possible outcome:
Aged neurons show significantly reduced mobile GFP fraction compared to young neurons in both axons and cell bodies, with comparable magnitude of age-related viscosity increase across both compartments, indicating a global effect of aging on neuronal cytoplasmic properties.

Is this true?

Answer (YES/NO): NO